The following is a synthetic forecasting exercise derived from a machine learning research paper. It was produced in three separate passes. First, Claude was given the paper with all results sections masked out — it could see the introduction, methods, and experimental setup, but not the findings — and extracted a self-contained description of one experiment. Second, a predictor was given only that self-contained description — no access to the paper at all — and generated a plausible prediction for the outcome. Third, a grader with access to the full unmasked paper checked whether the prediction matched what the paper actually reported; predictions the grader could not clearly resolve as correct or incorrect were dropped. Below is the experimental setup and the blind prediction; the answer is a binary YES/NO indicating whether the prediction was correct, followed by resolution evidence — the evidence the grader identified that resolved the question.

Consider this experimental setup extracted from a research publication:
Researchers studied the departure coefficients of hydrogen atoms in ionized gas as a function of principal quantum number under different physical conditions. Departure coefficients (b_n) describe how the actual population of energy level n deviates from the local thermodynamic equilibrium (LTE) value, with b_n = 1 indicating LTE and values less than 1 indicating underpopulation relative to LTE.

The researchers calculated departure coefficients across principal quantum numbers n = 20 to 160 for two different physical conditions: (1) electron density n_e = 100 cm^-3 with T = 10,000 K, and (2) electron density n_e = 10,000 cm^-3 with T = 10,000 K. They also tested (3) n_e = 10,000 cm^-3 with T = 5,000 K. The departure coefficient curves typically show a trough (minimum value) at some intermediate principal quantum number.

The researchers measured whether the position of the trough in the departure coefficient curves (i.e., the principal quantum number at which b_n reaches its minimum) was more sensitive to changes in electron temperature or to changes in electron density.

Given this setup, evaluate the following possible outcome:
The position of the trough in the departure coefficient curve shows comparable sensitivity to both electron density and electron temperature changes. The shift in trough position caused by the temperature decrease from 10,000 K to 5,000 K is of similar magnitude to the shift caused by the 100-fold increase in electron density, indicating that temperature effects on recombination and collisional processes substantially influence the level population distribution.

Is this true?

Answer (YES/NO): NO